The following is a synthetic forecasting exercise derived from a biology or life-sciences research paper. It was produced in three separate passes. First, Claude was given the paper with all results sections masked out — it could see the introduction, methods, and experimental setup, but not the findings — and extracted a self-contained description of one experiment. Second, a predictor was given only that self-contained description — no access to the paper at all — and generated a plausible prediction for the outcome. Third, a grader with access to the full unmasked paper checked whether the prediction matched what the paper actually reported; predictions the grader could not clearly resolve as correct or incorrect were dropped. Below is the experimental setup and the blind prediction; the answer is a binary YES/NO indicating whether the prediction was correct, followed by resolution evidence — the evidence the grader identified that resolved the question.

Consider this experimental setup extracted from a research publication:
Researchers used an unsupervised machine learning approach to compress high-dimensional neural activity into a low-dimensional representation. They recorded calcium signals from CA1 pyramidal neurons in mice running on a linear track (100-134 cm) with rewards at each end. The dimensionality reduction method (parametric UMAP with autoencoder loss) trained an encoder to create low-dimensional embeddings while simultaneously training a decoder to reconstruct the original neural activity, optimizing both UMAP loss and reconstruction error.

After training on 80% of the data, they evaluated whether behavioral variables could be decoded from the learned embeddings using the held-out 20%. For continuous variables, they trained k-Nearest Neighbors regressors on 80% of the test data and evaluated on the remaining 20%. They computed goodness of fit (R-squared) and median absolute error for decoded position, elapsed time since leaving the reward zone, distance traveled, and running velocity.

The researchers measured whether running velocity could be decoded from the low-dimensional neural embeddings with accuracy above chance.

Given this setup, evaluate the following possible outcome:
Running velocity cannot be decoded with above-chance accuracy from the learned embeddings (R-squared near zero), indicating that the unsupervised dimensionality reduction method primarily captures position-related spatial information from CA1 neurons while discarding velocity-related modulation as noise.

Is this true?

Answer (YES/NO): NO